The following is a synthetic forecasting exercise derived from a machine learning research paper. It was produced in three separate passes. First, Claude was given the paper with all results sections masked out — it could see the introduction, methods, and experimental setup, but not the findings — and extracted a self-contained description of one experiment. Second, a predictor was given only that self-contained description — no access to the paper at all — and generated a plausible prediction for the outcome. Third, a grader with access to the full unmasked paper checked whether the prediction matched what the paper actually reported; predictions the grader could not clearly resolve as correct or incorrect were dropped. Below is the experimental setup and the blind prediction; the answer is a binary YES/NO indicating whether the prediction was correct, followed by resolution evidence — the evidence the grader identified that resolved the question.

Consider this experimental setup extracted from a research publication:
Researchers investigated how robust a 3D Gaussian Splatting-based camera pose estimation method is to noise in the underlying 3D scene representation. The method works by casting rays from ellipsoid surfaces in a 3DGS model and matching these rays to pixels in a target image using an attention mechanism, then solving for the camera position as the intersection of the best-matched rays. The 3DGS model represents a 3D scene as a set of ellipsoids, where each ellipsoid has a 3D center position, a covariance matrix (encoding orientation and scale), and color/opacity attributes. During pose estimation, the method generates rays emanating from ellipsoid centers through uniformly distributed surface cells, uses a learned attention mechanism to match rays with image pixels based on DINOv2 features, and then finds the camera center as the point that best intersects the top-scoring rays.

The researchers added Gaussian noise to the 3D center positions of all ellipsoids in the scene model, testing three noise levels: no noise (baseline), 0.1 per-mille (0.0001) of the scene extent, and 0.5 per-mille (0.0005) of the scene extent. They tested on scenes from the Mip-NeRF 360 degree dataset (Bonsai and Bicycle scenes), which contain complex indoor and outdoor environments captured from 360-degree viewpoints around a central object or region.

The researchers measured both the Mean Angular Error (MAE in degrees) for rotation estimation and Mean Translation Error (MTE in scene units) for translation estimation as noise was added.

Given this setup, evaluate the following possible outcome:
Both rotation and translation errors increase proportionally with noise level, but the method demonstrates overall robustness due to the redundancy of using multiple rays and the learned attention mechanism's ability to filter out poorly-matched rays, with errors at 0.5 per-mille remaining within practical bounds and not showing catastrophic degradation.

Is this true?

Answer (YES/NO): NO